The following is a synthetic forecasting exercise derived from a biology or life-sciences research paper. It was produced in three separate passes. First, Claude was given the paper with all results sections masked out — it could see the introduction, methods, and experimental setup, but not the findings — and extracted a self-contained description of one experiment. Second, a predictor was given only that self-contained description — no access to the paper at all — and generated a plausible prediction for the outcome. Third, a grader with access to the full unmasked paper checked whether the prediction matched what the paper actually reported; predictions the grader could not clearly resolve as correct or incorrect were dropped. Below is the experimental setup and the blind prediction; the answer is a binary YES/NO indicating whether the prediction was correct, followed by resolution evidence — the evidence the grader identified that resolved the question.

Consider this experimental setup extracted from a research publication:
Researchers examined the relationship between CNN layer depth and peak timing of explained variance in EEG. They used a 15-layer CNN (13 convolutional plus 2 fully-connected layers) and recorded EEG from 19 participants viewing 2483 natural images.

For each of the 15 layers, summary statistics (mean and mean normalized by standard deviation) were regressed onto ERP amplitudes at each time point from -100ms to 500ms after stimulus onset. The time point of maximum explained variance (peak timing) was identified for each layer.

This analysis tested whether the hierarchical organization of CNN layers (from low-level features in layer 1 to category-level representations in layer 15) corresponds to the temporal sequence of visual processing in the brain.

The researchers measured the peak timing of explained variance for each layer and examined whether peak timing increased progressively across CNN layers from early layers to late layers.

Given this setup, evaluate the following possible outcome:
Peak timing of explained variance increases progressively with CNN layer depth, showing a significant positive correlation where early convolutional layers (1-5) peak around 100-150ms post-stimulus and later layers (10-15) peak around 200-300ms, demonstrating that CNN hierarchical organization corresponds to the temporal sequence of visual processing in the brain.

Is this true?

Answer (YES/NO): NO